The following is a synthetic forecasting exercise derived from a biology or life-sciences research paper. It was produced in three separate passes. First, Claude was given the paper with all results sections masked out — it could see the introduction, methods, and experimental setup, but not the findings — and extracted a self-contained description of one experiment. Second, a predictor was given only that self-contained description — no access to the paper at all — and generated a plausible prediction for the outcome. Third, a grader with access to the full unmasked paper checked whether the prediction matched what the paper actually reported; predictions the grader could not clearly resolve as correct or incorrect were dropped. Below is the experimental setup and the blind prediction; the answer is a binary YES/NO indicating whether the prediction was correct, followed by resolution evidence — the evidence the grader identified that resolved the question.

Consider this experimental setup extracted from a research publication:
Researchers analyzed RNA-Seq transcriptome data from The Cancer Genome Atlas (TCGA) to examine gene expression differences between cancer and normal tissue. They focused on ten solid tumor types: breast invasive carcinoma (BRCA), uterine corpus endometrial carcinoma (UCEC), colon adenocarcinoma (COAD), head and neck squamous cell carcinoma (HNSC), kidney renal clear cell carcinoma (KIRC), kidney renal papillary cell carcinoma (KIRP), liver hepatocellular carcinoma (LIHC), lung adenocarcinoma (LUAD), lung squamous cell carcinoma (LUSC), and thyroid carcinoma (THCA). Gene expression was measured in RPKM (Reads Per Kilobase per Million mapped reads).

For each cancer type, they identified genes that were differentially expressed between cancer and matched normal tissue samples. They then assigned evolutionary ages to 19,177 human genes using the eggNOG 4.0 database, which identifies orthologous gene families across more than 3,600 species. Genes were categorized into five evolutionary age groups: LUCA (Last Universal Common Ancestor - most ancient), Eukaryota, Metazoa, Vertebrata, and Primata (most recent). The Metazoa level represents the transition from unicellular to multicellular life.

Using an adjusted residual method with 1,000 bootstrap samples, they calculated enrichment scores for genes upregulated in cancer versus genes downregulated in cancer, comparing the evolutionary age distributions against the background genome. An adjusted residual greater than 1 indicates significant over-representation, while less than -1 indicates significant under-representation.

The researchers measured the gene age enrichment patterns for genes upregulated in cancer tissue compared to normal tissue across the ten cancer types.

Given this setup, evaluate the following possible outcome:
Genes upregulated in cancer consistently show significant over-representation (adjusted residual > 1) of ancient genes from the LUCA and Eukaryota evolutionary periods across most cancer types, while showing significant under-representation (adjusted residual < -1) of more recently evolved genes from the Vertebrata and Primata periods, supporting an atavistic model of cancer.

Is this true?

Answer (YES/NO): NO